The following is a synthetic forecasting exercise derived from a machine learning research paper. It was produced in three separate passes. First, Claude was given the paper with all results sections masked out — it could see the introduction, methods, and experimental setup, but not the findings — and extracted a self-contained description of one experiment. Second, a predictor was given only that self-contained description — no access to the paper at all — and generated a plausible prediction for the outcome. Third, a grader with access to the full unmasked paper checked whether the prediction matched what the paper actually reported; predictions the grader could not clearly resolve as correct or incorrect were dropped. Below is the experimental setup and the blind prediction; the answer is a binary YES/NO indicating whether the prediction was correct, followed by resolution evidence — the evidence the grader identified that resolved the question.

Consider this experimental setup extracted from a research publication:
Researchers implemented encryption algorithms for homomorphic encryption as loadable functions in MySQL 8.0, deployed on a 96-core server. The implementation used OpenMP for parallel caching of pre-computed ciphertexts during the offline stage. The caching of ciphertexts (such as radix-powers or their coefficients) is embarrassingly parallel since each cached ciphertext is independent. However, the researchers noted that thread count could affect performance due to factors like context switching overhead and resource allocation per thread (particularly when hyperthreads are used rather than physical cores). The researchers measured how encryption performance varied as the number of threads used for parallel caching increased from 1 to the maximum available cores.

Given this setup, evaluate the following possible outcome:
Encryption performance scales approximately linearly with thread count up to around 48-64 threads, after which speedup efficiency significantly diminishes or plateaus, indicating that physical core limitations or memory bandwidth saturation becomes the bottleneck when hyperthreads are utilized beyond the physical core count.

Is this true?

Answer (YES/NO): NO